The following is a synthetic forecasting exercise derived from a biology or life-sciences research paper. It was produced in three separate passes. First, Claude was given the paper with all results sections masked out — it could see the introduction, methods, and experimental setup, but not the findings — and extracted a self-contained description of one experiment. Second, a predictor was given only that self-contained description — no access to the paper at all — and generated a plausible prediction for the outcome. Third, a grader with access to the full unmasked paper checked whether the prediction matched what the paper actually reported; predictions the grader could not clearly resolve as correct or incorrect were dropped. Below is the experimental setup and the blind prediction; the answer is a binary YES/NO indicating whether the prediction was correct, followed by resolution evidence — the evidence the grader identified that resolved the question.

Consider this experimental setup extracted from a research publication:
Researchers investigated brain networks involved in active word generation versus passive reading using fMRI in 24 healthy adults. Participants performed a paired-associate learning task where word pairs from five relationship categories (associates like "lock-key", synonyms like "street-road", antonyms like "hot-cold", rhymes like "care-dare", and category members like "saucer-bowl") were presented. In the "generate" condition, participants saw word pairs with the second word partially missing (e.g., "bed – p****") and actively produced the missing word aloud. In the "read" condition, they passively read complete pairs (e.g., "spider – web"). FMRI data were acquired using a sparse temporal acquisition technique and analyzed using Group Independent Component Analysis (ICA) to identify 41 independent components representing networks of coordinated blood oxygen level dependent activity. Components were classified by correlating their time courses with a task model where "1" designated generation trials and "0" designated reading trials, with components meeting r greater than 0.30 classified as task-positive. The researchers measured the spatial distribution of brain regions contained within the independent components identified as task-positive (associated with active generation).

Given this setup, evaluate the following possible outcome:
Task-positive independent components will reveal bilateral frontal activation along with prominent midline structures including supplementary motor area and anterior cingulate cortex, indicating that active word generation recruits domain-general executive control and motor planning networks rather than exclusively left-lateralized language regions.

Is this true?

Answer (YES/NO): YES